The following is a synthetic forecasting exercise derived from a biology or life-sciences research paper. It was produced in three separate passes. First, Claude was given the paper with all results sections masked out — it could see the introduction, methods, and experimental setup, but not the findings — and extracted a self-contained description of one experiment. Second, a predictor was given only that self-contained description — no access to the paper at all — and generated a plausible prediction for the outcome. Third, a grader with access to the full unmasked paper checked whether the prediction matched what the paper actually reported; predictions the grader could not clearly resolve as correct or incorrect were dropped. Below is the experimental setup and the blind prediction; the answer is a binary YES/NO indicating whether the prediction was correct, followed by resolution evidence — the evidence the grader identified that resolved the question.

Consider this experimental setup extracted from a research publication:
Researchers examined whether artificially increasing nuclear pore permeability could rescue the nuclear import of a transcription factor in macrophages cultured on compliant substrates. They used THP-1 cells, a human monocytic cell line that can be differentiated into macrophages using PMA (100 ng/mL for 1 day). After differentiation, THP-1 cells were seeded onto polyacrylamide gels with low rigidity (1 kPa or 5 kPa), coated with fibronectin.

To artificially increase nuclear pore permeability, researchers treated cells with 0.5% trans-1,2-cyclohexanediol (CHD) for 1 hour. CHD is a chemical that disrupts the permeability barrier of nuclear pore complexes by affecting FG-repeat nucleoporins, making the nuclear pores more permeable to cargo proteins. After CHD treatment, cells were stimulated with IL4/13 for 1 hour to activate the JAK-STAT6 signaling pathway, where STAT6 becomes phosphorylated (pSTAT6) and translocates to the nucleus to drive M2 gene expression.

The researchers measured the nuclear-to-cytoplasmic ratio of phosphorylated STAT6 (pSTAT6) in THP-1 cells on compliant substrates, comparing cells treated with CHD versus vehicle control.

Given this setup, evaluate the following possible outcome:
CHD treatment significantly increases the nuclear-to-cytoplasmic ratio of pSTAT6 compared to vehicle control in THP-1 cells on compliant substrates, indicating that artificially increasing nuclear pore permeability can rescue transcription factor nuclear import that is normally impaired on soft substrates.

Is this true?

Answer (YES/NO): YES